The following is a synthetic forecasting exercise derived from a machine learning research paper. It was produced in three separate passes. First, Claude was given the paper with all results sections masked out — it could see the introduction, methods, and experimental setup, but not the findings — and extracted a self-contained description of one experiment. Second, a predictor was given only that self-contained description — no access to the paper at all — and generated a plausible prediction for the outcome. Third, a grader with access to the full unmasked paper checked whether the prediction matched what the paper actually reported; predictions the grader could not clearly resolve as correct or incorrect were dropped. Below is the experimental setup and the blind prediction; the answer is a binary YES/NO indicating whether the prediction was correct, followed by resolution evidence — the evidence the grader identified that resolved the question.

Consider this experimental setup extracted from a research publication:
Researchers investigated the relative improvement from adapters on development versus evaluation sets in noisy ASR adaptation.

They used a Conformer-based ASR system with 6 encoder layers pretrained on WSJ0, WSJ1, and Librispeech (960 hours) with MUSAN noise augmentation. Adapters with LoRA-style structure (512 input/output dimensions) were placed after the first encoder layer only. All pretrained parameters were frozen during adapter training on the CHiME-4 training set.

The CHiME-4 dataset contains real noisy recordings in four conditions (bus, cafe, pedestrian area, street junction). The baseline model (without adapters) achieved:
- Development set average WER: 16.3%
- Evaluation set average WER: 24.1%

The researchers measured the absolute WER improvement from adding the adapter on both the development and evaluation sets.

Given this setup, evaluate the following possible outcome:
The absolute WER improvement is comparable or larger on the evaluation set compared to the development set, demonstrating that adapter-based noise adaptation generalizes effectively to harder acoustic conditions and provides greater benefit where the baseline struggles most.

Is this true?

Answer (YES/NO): YES